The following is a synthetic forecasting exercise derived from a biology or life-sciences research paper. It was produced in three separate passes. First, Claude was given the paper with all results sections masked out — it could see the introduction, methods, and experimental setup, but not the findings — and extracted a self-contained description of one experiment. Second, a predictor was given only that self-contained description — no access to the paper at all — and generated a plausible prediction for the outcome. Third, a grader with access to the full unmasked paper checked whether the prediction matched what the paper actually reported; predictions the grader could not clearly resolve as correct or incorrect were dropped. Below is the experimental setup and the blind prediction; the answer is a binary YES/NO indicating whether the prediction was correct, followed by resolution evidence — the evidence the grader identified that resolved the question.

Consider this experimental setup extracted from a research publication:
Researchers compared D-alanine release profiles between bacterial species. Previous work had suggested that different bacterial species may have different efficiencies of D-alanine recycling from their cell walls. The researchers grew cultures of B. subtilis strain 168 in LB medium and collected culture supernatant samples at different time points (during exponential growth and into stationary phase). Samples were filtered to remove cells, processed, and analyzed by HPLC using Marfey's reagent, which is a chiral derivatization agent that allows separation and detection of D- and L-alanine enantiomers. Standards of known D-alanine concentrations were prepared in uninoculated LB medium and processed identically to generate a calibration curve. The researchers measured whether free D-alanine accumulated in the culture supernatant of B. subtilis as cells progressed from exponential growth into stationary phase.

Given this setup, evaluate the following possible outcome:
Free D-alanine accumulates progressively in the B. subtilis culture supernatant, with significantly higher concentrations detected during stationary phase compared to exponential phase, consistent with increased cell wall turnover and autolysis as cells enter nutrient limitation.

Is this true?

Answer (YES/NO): NO